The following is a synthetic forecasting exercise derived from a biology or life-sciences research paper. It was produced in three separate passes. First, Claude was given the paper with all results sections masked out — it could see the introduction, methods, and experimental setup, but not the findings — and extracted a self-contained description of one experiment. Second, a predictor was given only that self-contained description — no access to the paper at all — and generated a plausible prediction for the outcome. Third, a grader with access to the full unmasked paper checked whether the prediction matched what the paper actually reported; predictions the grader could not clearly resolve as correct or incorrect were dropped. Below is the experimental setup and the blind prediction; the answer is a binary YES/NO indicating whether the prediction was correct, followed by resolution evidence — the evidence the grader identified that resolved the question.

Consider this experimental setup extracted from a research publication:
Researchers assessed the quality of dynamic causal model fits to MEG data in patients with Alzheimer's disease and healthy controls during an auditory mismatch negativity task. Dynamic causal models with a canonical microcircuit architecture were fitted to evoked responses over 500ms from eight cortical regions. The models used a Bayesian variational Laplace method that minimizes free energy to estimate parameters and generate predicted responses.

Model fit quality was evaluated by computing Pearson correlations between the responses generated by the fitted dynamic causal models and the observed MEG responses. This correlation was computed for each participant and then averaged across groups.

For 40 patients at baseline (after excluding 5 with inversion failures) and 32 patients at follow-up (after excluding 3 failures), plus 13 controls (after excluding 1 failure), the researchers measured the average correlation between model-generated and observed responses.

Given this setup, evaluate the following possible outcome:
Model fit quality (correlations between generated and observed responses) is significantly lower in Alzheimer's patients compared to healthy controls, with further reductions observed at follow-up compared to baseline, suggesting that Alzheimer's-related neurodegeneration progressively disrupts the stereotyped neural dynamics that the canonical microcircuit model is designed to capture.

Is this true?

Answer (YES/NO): NO